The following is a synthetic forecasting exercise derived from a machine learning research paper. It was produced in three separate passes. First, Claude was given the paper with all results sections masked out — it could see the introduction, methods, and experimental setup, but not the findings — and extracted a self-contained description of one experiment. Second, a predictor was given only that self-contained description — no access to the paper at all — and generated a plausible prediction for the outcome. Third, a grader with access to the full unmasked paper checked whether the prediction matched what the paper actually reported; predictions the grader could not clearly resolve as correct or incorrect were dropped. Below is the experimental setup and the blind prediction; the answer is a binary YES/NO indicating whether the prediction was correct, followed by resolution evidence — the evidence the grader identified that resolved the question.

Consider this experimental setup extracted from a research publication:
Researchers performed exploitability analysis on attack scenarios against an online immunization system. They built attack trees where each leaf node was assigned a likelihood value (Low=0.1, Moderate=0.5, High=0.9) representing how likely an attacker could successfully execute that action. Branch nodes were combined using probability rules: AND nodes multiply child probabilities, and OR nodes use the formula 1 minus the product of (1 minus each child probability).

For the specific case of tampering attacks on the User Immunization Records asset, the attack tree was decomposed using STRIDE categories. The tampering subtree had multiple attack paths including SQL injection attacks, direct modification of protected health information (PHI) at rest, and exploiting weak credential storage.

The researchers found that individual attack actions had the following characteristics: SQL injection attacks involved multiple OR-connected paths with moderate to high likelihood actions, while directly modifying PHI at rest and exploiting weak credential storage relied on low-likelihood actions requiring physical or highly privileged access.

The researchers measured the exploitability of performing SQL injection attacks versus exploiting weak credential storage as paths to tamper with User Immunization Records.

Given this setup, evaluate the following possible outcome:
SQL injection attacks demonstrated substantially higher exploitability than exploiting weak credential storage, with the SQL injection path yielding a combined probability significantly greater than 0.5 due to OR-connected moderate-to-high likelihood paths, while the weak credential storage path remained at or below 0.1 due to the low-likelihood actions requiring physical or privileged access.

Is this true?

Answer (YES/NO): YES